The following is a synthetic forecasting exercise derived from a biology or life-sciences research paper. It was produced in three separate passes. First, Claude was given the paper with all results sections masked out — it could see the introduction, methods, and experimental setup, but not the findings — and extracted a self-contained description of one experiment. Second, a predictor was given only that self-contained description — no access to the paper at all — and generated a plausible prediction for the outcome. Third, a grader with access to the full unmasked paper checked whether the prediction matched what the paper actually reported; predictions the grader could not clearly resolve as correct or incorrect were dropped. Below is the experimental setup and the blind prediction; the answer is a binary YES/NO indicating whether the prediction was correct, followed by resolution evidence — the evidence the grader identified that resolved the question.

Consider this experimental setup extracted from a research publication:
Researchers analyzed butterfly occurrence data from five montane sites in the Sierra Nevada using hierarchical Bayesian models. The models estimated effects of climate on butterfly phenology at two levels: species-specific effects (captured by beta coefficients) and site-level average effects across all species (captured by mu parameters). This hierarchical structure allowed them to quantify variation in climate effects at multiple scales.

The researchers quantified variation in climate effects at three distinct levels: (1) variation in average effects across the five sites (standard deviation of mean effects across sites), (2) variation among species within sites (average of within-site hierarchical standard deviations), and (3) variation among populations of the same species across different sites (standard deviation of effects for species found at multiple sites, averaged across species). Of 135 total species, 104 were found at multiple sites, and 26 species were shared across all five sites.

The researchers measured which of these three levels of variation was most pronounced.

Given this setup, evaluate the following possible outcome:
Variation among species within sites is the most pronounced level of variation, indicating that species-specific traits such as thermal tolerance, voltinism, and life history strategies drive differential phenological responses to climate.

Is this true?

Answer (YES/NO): YES